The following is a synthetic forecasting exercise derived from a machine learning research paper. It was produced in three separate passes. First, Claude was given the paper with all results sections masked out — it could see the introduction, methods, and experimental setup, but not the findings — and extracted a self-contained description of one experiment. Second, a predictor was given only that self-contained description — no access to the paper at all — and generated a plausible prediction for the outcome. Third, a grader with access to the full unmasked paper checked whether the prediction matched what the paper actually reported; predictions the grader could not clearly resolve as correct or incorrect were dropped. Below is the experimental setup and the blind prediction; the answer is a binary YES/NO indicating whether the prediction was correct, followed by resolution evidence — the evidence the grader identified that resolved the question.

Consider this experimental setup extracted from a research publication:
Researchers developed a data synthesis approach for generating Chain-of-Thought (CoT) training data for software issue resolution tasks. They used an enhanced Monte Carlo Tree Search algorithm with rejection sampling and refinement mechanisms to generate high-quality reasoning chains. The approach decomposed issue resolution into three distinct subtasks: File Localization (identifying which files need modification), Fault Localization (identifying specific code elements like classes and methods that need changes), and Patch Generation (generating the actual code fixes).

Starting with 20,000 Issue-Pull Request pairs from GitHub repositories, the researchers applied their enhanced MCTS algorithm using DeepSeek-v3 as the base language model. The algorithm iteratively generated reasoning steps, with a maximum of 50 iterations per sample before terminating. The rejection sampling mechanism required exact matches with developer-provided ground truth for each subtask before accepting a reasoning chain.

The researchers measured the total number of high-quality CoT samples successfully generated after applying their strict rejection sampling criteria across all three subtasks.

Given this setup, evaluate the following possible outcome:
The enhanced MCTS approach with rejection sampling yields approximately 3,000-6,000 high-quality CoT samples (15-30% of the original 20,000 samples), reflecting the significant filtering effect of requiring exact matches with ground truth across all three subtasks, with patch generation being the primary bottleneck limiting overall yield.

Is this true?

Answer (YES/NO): NO